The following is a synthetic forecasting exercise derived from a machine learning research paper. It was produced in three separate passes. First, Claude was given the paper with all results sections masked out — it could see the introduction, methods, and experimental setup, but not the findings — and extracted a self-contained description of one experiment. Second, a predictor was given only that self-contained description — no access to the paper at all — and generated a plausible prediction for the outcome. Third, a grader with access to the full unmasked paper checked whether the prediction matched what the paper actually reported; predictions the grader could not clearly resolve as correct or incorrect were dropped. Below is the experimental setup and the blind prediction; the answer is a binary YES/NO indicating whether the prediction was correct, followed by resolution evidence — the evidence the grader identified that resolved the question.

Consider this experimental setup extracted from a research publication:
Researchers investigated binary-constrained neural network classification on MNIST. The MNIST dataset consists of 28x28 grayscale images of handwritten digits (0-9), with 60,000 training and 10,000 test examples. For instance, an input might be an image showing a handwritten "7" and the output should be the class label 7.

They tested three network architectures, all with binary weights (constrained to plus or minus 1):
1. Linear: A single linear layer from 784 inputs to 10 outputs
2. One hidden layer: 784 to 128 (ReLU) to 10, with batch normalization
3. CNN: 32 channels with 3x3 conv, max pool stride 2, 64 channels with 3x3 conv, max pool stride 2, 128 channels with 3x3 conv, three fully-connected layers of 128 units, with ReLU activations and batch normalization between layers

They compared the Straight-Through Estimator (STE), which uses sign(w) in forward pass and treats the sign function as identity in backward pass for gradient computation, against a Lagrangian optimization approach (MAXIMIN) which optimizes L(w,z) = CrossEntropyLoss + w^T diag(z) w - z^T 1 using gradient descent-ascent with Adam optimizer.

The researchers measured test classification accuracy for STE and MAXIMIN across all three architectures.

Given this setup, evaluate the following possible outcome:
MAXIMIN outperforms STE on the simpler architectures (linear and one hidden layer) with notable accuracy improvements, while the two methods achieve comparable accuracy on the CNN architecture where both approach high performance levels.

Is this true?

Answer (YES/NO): NO